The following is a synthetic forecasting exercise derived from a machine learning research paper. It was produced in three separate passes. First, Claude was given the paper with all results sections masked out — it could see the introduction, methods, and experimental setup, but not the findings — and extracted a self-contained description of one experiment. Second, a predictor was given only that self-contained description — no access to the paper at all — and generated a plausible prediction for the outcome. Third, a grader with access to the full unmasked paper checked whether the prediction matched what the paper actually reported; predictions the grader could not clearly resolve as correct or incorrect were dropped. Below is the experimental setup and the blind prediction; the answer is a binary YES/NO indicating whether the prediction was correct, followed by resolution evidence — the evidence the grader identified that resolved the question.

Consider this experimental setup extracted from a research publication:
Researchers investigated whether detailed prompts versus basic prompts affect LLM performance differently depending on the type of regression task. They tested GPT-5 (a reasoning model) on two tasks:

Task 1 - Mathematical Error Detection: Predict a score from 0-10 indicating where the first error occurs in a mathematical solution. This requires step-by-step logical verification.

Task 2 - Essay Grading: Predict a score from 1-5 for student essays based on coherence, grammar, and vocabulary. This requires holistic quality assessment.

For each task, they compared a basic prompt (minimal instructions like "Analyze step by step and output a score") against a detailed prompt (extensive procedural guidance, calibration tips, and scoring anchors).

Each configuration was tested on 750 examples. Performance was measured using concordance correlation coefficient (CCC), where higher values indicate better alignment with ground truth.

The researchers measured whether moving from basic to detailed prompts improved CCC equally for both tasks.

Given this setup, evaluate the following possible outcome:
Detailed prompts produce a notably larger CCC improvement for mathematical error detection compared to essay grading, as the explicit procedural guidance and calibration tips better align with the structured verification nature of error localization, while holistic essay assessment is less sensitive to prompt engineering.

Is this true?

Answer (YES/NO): NO